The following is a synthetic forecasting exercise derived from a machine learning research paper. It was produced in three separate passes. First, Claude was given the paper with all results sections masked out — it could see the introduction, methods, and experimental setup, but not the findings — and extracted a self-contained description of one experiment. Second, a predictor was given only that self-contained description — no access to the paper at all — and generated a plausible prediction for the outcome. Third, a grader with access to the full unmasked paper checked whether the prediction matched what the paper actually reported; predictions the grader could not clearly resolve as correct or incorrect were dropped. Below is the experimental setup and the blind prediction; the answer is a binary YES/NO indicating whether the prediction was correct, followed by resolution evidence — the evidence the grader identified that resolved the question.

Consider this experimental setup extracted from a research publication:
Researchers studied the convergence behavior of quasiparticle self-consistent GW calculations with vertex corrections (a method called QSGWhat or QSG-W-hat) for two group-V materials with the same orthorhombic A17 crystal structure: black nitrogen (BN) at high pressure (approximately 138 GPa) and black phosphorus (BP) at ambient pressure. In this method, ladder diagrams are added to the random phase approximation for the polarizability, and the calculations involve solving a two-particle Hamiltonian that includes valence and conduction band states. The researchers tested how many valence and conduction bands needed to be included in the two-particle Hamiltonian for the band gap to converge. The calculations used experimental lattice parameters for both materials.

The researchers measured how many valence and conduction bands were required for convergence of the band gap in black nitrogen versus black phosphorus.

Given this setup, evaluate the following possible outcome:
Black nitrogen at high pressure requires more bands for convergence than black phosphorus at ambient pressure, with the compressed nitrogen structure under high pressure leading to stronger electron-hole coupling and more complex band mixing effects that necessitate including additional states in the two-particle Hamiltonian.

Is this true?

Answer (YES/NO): YES